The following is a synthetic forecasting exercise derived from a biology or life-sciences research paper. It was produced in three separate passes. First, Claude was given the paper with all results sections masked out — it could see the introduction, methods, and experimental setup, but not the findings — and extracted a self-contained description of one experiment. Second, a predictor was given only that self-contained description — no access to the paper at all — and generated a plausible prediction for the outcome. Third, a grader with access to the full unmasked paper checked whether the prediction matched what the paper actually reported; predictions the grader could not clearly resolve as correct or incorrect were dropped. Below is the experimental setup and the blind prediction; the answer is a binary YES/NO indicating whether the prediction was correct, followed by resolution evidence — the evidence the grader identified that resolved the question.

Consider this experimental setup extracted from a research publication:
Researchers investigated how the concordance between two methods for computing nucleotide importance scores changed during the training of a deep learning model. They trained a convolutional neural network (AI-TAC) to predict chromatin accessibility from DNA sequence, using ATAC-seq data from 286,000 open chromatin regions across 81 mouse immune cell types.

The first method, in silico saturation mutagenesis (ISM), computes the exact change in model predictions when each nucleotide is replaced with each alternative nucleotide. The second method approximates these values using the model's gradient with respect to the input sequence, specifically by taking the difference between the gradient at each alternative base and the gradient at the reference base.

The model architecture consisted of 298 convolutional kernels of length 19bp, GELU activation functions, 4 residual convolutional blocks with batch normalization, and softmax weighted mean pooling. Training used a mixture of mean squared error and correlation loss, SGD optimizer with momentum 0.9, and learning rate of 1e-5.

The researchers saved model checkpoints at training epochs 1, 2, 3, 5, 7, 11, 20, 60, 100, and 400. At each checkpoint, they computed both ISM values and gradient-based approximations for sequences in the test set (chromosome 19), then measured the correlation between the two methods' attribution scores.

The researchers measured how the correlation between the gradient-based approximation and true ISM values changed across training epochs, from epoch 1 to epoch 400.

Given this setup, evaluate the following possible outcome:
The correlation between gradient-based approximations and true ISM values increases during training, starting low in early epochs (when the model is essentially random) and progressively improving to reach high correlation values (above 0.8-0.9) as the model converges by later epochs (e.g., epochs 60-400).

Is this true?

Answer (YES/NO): NO